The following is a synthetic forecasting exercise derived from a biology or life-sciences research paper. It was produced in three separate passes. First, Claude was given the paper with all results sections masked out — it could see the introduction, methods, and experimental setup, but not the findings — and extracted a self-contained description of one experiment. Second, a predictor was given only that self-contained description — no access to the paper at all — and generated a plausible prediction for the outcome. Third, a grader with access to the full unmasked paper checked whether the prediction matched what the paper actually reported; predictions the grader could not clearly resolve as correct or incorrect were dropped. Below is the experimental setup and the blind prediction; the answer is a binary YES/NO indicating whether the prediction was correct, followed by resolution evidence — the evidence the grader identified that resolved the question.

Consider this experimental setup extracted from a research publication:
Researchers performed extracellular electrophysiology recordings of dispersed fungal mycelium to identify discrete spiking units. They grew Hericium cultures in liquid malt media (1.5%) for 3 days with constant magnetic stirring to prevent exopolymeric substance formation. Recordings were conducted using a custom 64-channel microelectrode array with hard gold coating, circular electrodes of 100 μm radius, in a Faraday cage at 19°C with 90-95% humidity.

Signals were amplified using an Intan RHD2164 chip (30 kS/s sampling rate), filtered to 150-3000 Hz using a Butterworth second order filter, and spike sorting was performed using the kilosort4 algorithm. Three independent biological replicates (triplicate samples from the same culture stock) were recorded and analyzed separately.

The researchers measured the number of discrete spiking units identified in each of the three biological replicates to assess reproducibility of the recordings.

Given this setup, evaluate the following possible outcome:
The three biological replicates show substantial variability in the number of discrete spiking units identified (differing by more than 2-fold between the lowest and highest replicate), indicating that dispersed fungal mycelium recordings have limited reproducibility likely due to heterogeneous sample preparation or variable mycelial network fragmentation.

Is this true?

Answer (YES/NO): NO